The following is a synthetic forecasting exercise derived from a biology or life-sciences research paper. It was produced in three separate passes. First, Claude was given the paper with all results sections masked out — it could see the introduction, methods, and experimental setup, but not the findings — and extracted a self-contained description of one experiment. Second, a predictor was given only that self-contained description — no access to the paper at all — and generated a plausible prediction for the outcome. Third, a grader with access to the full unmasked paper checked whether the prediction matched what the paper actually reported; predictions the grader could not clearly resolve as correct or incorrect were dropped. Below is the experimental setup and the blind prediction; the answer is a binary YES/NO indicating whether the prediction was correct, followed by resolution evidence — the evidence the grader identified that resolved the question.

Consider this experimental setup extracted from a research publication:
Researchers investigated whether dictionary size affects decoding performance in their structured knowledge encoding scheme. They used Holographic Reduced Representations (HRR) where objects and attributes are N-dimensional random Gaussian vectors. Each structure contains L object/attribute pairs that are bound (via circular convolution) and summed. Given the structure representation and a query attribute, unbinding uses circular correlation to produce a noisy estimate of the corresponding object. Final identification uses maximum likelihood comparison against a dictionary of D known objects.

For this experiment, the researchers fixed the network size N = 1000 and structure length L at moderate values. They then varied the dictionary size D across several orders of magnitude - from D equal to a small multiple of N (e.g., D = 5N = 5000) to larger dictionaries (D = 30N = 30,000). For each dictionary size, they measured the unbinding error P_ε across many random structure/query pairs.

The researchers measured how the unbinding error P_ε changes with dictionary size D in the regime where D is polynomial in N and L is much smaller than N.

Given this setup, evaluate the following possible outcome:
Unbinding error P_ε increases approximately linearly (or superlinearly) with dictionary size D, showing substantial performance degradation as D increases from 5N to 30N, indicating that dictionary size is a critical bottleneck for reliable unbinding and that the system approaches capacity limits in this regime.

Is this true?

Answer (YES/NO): NO